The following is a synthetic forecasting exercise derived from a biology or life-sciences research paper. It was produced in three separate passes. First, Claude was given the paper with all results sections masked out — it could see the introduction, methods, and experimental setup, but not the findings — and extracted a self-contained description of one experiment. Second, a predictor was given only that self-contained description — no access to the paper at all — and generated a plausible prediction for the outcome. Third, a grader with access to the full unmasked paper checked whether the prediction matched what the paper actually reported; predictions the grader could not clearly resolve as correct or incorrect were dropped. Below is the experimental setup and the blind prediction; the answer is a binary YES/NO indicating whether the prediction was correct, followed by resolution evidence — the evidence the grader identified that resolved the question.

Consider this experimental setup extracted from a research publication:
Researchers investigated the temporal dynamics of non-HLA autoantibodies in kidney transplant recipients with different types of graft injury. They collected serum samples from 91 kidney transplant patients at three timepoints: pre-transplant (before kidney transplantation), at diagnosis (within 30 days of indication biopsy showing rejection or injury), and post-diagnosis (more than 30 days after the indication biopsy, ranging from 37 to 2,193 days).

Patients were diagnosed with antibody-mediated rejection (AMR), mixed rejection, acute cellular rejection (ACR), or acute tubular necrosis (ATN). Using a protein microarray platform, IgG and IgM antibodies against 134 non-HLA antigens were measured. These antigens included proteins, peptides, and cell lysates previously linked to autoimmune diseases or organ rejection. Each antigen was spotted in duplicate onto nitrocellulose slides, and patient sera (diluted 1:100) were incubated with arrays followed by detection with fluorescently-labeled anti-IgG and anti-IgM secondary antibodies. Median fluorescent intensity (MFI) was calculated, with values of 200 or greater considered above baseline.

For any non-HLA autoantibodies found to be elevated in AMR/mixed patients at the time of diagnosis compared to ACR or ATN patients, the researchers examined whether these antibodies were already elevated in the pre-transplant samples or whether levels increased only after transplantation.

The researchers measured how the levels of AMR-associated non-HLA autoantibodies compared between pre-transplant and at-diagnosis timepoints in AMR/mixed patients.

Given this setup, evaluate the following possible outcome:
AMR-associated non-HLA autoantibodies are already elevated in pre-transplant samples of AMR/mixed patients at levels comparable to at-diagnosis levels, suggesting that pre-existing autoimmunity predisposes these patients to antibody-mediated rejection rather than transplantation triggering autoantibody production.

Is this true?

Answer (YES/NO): NO